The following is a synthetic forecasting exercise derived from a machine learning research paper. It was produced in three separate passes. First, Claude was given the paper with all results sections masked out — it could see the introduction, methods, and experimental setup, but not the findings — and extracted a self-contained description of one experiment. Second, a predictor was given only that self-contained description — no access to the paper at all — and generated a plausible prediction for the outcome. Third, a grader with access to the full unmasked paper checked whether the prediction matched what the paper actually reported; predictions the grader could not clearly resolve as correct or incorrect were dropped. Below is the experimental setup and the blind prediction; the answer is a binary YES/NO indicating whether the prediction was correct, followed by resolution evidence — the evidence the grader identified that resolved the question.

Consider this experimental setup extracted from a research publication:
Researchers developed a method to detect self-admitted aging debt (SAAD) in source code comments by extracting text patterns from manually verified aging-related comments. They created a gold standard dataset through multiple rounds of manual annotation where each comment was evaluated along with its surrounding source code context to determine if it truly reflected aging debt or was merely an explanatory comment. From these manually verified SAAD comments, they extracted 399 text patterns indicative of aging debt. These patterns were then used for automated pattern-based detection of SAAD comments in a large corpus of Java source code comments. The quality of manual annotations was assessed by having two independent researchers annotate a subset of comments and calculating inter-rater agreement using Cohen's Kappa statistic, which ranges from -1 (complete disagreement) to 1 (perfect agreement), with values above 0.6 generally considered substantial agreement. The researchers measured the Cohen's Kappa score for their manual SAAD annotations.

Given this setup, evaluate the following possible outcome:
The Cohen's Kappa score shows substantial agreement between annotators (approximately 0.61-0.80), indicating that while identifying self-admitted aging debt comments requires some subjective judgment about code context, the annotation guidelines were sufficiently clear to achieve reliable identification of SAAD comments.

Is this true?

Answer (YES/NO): YES